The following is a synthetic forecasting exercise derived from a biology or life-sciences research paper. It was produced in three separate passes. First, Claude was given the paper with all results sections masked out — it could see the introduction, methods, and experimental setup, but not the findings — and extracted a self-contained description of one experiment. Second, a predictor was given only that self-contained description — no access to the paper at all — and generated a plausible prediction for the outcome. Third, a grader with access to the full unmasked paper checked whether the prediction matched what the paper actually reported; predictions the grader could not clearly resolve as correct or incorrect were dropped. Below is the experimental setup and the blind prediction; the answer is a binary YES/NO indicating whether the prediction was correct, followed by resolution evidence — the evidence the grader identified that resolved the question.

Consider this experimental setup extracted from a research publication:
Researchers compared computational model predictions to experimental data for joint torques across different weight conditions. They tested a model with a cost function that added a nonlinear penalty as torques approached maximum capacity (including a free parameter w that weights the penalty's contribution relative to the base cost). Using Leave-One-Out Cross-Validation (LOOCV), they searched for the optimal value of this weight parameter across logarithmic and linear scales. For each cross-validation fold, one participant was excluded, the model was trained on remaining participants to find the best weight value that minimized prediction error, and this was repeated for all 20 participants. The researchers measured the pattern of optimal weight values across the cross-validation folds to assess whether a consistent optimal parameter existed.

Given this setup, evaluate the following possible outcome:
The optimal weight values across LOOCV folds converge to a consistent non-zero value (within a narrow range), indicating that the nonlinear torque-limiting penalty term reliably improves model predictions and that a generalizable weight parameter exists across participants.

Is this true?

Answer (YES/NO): YES